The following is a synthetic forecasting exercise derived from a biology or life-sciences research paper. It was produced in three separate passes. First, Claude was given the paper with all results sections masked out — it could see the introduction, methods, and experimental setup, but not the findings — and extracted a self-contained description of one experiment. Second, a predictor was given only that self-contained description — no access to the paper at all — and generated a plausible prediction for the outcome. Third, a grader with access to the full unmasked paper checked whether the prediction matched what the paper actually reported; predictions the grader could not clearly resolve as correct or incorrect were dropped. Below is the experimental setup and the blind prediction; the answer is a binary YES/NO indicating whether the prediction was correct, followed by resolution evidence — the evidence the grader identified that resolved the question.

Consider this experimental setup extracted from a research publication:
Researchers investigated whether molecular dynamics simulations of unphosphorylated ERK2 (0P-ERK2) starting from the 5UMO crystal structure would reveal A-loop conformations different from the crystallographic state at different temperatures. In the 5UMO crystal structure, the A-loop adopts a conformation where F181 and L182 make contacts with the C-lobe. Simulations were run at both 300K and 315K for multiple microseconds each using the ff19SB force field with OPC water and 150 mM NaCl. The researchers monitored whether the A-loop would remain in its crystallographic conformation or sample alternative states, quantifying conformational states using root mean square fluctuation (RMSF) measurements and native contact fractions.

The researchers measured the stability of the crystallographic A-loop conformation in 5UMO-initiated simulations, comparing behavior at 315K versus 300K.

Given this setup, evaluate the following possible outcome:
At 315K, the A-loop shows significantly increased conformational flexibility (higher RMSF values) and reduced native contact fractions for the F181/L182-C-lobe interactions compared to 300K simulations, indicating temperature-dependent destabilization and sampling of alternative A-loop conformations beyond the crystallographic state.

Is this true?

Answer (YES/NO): NO